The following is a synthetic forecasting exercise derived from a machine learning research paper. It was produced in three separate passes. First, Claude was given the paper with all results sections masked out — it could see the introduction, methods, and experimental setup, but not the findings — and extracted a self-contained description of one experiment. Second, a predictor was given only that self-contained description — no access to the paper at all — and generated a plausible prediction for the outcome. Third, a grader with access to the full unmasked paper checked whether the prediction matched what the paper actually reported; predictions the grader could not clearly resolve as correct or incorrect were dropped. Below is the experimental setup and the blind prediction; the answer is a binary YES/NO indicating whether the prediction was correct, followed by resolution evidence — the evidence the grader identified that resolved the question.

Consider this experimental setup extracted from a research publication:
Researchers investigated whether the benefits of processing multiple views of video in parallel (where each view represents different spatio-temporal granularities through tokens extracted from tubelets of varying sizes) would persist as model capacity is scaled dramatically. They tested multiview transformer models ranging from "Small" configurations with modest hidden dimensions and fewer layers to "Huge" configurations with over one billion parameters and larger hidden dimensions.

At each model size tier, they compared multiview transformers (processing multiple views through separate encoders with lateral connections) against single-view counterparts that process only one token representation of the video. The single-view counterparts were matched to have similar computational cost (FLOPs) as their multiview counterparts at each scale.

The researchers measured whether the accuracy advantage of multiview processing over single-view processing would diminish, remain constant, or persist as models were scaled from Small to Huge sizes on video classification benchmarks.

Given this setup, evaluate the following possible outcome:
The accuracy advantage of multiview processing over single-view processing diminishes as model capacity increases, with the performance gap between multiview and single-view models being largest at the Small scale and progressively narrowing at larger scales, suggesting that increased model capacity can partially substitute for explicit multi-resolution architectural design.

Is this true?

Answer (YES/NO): NO